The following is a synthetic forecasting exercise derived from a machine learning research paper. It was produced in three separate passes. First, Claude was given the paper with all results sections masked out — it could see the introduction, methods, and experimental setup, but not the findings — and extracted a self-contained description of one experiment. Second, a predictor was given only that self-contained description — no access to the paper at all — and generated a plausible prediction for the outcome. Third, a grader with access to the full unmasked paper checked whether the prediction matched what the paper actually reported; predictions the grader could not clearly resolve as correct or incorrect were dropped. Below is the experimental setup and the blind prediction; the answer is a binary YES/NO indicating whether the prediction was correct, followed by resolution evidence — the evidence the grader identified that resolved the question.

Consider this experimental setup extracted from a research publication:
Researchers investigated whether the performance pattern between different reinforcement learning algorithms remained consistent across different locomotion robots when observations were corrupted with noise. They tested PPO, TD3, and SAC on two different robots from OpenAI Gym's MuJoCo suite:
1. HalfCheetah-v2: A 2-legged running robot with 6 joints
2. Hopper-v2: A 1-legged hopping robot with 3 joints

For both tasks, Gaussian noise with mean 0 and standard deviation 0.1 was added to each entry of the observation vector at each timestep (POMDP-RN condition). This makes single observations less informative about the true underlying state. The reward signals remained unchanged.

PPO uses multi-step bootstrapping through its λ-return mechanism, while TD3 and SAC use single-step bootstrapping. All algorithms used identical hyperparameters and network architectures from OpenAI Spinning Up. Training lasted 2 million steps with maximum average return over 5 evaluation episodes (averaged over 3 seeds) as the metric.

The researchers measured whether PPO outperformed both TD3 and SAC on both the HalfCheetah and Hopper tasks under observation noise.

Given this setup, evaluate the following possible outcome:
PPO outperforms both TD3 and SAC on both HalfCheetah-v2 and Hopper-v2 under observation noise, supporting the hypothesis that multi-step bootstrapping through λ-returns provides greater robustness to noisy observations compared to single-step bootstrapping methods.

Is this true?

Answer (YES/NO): NO